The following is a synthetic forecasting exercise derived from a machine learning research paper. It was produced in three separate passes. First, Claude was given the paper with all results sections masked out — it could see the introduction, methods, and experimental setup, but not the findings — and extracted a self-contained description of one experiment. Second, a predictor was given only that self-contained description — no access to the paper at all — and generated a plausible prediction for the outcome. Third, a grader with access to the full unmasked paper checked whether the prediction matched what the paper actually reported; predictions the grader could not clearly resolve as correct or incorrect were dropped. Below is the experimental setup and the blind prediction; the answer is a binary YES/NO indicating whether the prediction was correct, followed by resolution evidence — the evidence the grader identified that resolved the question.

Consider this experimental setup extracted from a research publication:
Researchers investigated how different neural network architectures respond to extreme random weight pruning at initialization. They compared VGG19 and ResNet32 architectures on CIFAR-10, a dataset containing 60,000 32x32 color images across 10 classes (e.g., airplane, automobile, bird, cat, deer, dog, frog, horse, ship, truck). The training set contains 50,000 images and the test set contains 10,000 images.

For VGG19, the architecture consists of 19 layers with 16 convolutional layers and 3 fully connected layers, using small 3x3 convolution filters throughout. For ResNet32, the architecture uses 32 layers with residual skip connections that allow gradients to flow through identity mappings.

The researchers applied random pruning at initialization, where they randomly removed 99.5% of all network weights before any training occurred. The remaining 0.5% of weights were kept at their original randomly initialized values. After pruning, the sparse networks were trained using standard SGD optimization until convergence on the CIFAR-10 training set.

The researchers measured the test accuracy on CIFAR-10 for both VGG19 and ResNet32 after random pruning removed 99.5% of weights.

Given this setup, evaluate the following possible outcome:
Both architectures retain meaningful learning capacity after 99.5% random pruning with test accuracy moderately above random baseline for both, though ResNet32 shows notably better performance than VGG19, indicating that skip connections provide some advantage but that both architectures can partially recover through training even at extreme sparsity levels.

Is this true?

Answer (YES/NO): NO